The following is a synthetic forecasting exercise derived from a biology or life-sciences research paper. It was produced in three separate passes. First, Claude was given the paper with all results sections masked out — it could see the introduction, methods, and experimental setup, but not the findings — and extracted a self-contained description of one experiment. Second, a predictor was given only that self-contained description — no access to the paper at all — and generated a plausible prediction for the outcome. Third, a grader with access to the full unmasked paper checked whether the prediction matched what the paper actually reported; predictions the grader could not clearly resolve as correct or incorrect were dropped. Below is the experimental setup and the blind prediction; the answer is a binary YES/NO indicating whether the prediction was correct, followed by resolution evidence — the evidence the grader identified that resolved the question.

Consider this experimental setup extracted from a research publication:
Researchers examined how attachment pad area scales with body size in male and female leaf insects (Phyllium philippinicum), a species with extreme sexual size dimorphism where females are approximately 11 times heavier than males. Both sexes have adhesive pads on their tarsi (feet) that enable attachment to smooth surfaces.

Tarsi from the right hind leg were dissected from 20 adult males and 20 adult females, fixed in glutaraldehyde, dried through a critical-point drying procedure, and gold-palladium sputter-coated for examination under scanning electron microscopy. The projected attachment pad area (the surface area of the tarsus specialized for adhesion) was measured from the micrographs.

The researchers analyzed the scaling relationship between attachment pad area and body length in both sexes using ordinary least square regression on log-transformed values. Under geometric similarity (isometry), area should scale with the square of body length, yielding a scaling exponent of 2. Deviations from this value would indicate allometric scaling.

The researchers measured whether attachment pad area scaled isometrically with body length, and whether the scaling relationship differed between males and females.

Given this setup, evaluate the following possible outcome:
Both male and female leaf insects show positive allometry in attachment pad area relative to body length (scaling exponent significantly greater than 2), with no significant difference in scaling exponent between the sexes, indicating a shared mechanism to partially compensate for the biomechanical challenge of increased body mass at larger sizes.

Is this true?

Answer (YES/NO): NO